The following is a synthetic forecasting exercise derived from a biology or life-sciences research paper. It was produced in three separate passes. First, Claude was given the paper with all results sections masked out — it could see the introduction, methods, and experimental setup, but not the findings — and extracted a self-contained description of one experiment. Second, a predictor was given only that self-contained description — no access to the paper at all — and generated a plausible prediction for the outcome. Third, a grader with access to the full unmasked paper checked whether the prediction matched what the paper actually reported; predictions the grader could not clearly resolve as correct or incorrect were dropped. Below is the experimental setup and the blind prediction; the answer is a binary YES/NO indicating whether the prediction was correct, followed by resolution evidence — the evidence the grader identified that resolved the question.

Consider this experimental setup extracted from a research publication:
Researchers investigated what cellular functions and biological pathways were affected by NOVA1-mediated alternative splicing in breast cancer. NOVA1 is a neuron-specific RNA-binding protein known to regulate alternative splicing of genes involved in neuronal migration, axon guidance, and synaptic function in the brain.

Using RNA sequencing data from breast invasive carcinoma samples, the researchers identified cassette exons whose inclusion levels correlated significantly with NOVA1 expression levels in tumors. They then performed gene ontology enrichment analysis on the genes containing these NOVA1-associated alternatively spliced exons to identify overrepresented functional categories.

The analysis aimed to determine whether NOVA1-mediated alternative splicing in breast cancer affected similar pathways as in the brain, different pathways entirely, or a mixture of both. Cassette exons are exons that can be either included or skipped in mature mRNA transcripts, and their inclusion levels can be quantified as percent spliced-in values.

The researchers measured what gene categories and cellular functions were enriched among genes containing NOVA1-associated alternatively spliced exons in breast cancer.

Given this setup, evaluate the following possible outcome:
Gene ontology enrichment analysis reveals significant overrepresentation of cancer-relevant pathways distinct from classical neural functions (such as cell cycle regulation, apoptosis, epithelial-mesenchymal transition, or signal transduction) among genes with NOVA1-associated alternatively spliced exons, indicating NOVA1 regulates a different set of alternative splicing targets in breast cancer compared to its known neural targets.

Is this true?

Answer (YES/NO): NO